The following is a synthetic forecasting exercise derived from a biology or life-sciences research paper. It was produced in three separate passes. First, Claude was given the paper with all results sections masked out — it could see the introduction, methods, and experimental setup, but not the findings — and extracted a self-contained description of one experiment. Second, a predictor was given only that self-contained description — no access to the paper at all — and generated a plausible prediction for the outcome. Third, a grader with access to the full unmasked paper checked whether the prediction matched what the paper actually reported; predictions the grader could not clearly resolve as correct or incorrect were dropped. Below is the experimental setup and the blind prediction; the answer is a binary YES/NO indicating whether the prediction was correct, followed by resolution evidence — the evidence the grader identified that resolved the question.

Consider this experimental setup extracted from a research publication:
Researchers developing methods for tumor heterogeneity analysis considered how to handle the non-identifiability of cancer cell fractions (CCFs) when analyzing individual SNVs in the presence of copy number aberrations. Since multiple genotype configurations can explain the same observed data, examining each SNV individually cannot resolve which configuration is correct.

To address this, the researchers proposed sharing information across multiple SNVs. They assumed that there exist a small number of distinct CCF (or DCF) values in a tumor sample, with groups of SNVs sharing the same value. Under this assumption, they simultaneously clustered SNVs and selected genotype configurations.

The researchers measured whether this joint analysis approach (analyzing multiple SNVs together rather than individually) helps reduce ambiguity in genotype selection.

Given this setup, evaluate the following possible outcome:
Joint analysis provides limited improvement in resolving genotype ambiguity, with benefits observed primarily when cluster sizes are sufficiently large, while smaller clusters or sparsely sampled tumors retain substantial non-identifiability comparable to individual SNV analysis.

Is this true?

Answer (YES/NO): NO